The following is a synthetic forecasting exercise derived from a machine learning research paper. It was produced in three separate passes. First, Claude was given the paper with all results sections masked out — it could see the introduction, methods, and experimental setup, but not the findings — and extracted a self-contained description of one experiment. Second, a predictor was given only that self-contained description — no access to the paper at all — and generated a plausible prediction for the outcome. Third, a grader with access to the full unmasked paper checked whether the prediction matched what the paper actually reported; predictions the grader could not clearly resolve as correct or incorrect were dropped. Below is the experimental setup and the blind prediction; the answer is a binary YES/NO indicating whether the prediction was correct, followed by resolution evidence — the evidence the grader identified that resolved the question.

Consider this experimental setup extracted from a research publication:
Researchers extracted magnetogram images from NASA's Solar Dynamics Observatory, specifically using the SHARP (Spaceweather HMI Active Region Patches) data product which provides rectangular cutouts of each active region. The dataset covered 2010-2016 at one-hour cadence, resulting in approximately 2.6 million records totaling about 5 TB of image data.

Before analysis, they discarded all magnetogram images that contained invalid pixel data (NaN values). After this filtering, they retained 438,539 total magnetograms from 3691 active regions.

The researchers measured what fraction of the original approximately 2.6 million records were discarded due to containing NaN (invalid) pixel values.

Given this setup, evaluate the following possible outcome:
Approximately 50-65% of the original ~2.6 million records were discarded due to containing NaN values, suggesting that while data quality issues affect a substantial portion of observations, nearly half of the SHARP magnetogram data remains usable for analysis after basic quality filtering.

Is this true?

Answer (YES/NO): NO